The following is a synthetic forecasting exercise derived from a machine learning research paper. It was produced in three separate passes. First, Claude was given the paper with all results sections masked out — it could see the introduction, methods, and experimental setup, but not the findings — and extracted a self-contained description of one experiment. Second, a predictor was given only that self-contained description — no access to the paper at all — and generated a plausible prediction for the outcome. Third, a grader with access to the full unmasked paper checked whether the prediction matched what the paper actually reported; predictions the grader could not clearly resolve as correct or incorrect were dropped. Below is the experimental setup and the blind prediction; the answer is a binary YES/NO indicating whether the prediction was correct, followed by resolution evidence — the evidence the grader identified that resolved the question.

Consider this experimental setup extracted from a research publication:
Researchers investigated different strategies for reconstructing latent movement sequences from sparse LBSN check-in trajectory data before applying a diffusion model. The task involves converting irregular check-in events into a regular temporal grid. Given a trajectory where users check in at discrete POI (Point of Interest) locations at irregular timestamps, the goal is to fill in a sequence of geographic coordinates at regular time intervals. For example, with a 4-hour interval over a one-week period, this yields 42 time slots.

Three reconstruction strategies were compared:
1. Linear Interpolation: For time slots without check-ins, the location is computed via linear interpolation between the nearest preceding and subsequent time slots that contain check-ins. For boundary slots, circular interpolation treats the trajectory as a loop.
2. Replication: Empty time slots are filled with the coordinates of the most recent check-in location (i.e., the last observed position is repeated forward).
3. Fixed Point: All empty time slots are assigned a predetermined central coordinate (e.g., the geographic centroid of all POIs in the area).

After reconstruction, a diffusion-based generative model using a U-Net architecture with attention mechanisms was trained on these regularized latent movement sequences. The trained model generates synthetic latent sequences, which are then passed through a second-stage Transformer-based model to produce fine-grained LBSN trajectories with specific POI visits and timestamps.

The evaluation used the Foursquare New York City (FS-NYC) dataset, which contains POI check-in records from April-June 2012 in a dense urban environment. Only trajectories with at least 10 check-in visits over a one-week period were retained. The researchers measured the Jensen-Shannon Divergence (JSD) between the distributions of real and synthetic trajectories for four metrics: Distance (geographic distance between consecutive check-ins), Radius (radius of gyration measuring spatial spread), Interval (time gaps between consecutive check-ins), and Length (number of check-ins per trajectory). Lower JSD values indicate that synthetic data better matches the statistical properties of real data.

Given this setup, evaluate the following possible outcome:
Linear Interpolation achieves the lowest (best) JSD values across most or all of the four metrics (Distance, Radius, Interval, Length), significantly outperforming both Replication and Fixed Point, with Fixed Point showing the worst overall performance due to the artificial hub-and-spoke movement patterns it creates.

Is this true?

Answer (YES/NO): YES